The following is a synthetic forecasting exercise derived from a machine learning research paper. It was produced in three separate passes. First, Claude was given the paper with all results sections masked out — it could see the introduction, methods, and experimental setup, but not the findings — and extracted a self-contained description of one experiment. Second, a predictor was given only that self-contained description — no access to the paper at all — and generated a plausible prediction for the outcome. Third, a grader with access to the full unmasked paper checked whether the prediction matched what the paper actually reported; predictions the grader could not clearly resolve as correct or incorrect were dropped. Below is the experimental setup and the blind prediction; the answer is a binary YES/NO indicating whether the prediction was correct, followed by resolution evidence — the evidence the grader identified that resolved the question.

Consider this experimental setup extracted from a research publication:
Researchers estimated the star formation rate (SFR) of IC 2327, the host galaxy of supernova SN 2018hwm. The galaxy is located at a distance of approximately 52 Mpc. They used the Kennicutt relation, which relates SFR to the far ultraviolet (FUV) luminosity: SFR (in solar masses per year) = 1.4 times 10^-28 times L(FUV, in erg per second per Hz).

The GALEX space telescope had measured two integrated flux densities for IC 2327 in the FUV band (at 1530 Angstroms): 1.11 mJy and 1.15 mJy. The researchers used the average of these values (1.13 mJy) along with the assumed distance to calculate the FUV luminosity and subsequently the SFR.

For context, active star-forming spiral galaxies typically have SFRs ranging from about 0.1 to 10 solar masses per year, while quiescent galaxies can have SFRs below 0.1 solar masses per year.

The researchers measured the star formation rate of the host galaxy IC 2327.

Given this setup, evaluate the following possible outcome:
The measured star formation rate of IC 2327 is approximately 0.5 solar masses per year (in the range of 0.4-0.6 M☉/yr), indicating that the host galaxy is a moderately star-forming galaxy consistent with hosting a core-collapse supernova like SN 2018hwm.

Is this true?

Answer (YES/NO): YES